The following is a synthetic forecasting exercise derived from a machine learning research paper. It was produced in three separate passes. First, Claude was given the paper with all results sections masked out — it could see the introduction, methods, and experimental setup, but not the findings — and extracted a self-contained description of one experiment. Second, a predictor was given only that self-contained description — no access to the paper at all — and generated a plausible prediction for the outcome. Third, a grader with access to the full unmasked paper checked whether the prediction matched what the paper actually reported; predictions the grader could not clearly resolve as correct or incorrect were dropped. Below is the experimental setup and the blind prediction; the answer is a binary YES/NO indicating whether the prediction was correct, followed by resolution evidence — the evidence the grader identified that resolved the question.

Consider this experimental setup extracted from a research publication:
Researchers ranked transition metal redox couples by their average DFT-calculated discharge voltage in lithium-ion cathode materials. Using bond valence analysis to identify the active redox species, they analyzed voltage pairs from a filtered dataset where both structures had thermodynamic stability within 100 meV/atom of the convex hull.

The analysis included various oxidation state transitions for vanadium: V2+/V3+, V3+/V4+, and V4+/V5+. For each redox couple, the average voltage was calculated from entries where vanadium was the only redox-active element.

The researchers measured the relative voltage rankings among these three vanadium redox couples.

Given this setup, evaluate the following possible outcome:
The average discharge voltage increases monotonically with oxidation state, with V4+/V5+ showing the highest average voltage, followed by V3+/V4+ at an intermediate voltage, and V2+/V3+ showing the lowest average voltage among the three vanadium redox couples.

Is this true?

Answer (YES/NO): YES